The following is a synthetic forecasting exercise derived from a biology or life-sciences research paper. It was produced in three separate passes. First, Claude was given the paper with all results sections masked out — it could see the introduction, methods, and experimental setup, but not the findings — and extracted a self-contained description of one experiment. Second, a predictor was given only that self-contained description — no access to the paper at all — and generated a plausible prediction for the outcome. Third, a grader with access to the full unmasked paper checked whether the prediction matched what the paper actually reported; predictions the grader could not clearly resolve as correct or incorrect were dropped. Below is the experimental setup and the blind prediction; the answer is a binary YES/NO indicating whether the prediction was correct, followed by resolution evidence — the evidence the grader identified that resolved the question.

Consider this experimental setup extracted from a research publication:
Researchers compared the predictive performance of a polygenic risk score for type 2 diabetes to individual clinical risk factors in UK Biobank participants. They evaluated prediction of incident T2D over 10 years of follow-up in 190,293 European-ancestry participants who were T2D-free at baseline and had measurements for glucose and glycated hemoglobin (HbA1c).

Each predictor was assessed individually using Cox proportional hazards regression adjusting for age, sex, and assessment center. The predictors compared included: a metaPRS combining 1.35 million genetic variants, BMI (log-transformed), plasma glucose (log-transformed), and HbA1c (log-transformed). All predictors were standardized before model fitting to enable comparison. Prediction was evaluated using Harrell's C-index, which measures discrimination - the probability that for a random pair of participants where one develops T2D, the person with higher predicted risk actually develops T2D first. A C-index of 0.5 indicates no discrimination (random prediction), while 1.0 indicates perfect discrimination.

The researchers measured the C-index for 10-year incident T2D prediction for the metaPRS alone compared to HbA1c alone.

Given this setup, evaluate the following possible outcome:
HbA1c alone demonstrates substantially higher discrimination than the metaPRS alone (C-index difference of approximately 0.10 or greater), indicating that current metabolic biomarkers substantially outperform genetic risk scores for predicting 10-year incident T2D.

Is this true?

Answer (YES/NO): YES